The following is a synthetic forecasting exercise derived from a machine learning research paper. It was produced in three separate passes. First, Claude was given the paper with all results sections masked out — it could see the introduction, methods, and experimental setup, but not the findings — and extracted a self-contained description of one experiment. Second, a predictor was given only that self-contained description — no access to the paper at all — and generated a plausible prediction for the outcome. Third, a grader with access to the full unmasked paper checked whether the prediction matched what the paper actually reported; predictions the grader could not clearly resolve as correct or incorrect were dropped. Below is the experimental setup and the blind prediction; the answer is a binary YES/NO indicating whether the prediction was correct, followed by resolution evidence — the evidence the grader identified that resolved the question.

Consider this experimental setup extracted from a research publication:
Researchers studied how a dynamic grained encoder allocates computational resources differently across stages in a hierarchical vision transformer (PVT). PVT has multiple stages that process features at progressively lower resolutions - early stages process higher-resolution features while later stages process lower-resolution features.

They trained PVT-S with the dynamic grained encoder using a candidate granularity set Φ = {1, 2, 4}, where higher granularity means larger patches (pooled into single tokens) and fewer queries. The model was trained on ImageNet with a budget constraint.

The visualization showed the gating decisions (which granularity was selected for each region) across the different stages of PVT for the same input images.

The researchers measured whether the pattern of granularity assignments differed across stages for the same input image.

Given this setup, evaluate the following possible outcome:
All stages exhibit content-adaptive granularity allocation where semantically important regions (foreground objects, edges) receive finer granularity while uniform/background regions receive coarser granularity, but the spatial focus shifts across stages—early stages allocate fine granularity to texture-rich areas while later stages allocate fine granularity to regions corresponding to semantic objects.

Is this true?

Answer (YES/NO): NO